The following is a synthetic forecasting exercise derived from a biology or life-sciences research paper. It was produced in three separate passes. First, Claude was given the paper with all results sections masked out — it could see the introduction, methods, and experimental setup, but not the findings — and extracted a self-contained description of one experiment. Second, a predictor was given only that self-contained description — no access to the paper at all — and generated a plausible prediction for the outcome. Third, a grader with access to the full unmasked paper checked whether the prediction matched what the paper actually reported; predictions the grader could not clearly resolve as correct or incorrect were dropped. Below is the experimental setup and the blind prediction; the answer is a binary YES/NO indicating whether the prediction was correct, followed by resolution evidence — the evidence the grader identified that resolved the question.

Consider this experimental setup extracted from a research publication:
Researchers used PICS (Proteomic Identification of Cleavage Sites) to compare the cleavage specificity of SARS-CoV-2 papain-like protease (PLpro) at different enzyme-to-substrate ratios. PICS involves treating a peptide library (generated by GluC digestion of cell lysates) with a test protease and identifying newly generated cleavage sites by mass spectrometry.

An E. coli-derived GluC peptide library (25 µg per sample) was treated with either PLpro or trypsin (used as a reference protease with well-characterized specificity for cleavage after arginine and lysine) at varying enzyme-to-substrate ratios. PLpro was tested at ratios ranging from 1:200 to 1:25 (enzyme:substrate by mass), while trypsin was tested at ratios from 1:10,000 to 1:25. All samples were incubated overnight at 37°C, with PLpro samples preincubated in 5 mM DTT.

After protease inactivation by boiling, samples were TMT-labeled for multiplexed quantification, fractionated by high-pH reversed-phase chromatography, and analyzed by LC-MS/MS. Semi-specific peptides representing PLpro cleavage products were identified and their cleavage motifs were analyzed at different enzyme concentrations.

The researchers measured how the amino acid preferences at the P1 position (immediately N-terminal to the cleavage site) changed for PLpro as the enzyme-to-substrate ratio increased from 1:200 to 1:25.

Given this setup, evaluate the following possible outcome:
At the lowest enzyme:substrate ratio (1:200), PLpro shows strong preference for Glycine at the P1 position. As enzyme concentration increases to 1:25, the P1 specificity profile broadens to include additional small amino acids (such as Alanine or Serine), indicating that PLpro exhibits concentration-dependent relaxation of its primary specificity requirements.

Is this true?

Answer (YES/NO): NO